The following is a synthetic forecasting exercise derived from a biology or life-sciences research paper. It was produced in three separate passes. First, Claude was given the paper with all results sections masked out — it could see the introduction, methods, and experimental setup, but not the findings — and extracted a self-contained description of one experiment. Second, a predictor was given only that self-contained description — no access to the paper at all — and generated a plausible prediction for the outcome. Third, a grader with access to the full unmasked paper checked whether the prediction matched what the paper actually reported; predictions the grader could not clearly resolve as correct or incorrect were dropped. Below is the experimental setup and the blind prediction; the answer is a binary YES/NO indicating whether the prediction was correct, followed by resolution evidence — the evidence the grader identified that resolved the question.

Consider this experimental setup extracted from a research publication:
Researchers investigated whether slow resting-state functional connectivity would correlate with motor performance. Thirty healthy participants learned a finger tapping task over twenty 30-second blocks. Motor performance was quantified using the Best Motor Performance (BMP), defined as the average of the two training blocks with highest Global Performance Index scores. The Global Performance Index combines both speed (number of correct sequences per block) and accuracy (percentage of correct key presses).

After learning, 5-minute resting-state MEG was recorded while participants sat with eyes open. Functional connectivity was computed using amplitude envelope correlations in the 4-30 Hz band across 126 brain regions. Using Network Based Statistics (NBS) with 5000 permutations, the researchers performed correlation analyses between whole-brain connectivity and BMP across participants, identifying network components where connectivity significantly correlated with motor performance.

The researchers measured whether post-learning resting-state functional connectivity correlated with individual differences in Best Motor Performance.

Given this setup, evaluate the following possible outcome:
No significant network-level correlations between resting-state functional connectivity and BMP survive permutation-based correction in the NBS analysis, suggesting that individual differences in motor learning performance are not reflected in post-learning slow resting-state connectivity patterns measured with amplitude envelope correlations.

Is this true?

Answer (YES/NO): NO